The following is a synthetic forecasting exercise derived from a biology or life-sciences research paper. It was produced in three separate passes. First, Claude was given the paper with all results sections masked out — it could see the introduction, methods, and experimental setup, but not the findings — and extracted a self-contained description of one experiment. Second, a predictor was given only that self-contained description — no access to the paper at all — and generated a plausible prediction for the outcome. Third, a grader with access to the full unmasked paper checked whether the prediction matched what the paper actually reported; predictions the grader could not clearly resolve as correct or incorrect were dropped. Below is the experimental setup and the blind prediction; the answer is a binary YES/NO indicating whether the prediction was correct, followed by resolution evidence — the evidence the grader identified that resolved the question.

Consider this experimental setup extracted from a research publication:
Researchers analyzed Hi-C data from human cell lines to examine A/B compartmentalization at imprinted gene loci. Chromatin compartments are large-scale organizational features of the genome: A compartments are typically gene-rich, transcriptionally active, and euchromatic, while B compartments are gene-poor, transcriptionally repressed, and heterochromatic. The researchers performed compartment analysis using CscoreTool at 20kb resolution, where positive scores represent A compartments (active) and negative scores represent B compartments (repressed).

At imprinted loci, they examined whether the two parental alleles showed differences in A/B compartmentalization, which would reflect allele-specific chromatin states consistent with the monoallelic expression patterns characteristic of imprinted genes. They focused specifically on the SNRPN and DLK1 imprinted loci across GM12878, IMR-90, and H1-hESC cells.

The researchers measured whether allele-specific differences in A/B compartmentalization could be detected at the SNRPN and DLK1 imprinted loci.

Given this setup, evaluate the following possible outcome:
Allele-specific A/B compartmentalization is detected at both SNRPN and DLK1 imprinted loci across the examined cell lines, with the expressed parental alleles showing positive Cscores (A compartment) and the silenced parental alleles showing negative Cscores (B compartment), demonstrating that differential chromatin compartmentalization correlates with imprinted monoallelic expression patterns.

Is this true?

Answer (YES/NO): NO